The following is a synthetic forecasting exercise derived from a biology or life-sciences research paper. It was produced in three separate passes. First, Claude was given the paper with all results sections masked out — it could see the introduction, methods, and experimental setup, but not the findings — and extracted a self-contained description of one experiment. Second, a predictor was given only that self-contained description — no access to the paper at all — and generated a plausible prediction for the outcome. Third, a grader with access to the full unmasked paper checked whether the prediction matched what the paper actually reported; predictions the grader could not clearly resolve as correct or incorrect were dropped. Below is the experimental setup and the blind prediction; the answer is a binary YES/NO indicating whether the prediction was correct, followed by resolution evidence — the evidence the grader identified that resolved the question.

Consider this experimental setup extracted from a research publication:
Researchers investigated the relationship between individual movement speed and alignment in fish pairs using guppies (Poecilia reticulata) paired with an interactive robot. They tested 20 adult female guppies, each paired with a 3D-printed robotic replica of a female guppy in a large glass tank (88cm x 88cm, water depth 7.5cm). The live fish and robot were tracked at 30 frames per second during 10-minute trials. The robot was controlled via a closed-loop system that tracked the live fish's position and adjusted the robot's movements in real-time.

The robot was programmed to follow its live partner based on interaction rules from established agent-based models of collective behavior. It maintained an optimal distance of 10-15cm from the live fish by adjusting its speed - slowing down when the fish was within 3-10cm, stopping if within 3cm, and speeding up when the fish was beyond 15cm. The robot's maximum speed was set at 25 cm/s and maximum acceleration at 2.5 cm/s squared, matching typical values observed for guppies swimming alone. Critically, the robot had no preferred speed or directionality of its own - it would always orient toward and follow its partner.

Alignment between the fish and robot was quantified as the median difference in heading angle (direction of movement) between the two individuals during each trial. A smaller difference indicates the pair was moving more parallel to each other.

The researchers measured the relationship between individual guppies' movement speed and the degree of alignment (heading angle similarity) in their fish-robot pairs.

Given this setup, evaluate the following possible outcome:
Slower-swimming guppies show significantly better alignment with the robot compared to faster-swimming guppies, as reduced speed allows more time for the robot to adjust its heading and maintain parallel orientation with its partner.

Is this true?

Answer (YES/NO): NO